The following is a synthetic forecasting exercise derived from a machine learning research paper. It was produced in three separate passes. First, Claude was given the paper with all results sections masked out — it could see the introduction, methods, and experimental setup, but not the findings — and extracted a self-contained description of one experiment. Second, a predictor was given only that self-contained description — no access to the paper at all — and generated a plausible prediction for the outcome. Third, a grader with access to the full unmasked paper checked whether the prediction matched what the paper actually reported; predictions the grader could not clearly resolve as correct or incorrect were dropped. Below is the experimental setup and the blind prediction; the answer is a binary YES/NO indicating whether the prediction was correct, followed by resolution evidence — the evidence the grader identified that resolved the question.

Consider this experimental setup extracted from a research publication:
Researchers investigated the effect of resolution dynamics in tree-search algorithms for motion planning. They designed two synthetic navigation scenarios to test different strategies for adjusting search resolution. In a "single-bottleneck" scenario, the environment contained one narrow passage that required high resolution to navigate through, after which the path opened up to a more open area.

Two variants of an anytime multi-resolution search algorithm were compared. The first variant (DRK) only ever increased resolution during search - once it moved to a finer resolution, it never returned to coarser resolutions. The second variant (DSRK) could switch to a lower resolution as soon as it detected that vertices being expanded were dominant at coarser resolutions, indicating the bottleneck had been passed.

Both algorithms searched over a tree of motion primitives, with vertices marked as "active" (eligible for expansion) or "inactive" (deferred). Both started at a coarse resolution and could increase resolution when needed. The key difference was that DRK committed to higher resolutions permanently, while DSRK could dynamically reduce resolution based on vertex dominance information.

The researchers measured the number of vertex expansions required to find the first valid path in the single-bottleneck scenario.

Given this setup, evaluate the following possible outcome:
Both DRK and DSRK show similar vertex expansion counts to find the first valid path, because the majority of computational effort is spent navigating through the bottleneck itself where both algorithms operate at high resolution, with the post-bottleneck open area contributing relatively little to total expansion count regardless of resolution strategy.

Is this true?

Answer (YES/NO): NO